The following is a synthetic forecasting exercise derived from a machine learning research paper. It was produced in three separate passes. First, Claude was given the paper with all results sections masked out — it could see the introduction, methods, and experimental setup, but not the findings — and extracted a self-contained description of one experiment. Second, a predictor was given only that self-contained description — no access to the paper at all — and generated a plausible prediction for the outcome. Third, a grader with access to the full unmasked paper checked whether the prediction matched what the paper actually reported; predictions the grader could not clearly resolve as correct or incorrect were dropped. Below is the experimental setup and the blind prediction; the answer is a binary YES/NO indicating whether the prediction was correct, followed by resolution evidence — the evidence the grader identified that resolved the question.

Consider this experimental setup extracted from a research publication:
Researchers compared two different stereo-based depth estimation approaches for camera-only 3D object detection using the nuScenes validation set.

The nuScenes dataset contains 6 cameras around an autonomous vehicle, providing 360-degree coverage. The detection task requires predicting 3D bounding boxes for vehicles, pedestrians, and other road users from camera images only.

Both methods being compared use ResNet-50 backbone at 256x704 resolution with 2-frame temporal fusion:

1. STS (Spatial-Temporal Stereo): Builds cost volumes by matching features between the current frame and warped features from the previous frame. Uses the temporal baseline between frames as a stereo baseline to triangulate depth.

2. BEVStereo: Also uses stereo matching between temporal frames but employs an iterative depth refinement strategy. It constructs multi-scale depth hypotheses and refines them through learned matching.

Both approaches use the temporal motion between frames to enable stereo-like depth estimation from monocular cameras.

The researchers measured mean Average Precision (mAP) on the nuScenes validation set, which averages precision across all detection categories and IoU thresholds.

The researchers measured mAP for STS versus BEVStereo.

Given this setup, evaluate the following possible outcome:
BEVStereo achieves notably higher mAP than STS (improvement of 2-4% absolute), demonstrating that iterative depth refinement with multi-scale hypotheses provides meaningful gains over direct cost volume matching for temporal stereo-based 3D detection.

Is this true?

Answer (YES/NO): NO